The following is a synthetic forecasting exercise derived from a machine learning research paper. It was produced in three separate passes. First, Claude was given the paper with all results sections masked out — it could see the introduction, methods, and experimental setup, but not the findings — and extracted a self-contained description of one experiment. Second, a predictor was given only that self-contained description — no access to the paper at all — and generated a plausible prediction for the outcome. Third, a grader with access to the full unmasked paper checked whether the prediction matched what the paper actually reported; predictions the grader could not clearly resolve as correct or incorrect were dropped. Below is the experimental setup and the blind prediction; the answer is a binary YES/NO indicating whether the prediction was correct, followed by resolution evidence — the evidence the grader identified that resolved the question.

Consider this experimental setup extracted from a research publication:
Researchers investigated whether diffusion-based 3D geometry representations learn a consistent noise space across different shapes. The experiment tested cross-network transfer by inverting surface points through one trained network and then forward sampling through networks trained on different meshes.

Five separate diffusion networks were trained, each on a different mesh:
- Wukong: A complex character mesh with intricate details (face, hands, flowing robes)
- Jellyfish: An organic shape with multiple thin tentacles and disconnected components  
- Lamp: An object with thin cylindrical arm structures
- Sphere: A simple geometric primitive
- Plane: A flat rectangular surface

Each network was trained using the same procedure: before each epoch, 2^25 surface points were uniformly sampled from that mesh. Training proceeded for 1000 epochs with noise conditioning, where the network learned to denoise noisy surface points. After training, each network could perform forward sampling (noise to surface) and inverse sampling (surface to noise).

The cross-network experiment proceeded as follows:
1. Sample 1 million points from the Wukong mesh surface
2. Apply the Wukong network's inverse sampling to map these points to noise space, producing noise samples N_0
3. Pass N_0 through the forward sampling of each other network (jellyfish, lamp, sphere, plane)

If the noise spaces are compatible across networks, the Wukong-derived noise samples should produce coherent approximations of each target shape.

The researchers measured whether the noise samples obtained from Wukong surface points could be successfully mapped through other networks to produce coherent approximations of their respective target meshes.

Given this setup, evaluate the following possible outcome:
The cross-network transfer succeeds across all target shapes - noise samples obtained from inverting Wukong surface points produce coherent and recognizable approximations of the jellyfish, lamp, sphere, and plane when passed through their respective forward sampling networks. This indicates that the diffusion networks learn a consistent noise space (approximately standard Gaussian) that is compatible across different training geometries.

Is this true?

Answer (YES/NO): YES